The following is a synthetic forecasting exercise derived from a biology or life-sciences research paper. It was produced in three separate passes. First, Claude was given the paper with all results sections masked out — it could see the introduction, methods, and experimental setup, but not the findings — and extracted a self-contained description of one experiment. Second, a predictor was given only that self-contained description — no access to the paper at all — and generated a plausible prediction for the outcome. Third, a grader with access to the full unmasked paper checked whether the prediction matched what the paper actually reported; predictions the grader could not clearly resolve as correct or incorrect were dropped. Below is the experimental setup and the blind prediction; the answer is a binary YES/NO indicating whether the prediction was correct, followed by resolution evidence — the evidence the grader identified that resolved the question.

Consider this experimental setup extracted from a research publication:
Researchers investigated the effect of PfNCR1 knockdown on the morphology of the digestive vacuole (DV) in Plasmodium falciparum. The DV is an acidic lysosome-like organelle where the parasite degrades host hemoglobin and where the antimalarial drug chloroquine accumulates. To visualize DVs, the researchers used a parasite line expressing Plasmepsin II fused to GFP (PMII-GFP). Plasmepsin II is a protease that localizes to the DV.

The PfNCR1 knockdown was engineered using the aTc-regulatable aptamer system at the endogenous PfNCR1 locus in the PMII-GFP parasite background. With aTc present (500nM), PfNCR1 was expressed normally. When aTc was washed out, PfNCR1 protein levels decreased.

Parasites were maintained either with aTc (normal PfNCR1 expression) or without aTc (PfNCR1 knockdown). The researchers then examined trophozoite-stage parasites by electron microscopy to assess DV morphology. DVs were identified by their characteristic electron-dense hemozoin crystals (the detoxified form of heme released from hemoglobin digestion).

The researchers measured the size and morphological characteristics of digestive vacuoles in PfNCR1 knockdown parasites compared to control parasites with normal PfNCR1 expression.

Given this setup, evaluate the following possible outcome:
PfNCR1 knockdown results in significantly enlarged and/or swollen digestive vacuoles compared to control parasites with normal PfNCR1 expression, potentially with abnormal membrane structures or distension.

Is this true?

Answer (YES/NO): NO